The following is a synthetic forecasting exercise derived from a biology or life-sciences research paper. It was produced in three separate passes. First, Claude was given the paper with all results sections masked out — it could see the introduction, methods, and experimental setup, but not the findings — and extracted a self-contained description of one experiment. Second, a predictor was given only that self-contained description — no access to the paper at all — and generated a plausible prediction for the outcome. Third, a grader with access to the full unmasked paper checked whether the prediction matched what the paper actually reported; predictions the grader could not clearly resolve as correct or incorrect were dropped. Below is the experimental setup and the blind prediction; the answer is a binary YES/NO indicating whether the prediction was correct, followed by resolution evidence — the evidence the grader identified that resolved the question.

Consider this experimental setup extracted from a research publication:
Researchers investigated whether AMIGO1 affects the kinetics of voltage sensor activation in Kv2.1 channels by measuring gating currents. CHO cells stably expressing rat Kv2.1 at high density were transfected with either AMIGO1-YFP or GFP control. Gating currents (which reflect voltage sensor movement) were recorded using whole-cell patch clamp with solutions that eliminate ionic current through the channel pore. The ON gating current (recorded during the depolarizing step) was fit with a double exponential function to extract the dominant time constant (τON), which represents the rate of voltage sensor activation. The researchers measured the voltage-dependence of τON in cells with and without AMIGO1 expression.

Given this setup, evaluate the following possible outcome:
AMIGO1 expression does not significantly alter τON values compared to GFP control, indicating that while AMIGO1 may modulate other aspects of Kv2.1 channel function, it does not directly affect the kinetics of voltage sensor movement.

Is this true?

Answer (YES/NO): NO